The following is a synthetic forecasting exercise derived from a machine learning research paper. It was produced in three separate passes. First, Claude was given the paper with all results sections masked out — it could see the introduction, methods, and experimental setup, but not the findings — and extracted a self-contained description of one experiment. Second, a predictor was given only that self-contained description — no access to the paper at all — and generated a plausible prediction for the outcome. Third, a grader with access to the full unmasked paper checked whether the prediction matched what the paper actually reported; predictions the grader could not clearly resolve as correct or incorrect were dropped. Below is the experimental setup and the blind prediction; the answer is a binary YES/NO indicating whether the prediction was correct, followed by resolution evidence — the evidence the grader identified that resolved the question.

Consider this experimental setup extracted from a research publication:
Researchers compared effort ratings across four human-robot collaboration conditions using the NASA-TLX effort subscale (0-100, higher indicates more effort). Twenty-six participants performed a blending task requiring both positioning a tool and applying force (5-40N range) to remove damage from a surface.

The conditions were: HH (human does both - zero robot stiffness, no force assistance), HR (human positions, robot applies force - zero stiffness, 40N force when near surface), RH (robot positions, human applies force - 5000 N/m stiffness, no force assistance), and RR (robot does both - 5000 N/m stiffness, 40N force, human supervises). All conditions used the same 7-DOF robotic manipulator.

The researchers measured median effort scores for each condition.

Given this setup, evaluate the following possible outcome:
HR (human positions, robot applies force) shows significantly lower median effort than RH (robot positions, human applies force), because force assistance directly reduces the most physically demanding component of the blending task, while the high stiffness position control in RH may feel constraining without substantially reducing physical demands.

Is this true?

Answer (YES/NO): NO